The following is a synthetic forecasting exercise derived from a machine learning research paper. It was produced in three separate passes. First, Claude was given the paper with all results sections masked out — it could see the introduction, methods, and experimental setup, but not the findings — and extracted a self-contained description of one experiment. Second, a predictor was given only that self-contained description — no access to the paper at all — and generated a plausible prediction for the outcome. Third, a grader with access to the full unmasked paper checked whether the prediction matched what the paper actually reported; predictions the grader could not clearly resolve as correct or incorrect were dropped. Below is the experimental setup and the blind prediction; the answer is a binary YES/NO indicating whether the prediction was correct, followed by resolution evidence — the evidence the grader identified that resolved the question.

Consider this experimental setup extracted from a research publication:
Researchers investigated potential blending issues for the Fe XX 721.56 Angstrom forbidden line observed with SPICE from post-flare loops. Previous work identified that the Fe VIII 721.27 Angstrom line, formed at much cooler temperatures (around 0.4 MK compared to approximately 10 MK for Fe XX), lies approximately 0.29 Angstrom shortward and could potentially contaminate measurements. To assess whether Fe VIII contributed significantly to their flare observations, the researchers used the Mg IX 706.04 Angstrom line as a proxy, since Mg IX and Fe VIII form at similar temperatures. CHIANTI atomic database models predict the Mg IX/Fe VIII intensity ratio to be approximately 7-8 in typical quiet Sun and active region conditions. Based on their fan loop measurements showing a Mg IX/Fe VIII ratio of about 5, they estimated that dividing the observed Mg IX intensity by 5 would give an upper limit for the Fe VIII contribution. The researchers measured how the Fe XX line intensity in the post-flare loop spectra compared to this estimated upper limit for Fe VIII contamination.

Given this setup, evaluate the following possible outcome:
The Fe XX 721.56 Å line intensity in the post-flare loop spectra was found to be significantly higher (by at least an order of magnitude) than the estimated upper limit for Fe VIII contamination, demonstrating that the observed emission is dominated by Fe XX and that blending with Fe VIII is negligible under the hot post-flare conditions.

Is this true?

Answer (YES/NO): YES